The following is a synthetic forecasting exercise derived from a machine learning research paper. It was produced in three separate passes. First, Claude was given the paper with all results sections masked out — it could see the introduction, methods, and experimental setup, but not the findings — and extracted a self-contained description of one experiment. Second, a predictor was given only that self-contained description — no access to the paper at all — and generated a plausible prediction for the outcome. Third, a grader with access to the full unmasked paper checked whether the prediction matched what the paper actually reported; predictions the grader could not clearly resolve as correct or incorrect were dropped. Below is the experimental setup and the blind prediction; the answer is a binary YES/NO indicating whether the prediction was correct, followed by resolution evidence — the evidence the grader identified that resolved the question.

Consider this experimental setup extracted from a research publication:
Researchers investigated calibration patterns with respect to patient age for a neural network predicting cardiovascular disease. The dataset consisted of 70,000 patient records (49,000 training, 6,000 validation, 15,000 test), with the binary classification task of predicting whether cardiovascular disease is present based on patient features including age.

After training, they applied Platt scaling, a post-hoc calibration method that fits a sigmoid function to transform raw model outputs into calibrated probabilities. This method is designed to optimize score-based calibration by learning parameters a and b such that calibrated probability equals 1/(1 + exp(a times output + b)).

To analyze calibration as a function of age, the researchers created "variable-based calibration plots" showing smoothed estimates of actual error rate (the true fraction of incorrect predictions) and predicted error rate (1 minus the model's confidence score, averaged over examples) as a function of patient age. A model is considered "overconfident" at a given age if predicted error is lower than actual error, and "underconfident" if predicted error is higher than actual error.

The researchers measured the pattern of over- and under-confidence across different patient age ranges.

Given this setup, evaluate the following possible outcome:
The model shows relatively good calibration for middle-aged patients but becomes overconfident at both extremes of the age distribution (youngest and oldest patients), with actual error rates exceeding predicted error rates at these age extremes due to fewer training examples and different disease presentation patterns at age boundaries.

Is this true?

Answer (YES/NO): NO